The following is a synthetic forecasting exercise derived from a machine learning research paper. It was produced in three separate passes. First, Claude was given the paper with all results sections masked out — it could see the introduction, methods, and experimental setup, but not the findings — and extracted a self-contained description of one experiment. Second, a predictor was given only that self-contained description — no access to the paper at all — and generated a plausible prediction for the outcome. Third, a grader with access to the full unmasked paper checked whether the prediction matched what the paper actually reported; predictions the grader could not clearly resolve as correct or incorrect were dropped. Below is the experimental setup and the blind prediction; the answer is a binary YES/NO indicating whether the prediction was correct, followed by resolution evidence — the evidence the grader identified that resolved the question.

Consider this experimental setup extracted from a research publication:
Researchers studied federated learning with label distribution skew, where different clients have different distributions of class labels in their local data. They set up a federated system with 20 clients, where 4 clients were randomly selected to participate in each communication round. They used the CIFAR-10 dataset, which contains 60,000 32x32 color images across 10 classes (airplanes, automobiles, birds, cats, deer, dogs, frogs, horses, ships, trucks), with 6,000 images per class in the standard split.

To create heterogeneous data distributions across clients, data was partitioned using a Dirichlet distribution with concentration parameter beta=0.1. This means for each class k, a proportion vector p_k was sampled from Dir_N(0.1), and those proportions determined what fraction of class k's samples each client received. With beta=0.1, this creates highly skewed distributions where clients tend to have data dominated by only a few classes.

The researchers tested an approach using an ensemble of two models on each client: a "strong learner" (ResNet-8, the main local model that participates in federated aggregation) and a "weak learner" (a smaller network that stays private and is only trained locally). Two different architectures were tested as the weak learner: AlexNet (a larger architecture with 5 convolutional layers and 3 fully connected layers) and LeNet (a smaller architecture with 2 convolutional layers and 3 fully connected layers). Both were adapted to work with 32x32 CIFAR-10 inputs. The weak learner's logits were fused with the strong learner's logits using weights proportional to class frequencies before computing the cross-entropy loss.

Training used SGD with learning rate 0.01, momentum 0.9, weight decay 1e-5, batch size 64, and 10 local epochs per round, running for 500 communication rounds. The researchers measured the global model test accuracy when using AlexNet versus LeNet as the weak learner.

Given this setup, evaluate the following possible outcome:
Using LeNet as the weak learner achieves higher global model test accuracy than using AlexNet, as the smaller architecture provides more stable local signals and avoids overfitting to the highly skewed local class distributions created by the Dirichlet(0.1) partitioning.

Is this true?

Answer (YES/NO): NO